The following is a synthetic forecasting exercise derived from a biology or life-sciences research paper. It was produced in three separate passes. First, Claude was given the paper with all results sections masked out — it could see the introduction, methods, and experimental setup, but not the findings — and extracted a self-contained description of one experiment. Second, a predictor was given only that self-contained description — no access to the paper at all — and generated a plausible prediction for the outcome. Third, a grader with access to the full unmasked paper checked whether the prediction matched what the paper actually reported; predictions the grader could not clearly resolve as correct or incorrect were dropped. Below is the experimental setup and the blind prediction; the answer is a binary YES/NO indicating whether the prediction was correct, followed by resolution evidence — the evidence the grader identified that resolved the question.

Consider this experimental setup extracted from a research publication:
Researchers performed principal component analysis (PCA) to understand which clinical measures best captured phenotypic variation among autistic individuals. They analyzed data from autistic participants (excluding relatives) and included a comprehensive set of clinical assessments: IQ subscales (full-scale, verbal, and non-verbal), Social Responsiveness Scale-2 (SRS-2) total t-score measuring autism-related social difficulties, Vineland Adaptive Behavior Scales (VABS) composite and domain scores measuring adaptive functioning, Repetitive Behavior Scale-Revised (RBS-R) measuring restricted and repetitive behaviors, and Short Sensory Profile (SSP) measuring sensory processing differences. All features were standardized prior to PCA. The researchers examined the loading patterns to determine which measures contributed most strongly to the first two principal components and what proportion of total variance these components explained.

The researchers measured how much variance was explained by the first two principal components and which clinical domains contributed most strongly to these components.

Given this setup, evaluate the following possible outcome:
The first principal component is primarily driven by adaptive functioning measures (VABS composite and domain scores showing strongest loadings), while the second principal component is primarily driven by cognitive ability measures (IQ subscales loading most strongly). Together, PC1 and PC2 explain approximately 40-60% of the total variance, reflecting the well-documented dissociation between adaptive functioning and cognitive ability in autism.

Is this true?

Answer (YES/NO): NO